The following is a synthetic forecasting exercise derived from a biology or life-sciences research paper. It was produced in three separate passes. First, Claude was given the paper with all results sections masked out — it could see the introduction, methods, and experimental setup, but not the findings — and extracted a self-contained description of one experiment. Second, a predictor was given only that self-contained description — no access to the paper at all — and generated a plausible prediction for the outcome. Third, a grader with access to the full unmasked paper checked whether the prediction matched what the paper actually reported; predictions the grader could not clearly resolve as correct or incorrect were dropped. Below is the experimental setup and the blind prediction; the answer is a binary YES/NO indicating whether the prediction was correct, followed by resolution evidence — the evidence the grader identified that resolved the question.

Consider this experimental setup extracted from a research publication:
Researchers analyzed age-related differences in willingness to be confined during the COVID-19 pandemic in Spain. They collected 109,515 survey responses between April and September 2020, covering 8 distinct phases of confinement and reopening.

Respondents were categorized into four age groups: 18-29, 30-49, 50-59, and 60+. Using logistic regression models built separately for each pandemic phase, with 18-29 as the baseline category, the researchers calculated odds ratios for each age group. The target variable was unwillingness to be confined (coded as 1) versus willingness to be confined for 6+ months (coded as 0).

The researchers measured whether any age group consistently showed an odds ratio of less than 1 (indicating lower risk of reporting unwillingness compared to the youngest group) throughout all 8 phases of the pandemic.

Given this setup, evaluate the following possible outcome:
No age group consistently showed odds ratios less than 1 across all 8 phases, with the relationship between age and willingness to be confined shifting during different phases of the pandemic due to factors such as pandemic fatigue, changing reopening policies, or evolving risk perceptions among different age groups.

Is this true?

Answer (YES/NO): NO